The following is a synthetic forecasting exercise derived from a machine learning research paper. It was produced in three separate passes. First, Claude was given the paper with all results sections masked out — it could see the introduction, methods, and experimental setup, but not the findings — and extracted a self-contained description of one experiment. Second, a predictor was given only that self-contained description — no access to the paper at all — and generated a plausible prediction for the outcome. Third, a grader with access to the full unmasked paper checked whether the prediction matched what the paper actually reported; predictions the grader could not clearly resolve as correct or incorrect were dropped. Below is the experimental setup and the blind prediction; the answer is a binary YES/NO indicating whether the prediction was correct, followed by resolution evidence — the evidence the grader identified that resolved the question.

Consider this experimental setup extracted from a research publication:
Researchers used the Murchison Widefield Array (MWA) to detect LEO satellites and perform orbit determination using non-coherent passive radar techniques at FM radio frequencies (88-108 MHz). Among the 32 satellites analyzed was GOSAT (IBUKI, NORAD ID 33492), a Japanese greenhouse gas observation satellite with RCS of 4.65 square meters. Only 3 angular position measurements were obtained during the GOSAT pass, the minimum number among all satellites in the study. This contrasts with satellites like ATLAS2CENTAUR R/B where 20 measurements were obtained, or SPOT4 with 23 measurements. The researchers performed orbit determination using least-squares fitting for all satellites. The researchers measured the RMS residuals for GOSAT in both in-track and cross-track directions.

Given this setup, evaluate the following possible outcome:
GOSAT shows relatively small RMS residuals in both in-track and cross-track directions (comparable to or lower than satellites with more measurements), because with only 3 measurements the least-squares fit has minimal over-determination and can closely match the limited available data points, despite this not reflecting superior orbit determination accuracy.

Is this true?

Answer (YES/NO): NO